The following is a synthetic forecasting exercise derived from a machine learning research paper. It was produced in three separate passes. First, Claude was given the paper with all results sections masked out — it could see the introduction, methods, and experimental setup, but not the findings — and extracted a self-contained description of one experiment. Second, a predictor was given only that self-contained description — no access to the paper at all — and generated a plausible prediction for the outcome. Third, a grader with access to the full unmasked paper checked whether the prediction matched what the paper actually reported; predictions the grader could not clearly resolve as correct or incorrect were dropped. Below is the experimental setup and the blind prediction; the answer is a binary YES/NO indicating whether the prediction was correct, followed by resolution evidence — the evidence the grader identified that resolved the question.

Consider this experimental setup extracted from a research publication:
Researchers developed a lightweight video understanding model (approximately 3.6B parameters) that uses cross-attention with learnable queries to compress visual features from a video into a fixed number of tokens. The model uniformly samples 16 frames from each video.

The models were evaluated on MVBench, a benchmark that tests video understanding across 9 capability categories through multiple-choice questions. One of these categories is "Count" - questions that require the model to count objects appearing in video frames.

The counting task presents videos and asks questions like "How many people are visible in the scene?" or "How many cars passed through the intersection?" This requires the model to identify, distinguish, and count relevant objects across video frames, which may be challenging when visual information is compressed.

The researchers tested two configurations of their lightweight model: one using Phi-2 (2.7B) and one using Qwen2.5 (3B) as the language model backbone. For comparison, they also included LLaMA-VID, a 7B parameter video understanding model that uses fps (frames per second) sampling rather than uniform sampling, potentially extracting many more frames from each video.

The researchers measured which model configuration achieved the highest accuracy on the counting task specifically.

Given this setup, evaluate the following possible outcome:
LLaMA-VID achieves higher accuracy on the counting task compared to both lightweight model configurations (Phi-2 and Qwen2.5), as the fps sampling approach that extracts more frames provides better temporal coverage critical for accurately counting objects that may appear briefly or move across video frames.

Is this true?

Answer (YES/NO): YES